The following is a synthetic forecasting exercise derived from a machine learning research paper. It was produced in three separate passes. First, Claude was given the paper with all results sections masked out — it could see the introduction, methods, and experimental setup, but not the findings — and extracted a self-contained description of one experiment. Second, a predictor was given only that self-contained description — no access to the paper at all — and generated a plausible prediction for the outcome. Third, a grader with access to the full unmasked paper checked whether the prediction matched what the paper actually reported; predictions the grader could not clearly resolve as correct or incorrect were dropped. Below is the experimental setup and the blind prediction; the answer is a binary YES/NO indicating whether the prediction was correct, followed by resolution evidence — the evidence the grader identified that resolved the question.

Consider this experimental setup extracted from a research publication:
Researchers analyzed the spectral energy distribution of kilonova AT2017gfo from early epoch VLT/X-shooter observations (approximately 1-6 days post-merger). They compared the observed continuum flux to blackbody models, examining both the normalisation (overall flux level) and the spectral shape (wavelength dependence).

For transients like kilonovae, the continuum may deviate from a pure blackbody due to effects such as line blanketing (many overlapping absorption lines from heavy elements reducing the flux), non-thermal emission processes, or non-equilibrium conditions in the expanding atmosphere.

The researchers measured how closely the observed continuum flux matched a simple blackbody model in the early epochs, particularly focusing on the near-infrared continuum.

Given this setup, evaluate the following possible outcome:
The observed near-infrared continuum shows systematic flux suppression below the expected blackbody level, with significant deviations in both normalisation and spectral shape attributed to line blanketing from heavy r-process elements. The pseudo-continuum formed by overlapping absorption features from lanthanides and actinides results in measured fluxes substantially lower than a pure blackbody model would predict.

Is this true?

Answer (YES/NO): NO